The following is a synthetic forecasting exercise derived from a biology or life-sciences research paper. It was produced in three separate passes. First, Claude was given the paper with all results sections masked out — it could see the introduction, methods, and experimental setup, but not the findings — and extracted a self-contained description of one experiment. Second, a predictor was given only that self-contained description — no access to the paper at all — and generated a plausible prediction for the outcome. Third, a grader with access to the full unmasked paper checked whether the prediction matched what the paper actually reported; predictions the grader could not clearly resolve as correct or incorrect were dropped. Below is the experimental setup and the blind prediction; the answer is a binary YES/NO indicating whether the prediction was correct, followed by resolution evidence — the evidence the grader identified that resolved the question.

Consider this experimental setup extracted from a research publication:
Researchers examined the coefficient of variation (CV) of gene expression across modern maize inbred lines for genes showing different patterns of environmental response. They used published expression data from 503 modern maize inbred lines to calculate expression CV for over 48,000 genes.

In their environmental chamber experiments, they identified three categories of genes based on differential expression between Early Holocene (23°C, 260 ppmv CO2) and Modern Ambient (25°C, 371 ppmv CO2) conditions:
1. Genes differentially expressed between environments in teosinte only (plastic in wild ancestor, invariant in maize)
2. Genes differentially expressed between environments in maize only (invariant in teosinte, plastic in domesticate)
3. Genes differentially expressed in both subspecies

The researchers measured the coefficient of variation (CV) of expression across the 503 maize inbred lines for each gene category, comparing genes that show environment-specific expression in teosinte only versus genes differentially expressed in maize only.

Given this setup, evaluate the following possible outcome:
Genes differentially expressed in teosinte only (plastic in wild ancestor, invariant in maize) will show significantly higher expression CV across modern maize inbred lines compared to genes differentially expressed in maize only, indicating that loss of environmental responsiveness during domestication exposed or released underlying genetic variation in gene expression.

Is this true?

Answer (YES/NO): NO